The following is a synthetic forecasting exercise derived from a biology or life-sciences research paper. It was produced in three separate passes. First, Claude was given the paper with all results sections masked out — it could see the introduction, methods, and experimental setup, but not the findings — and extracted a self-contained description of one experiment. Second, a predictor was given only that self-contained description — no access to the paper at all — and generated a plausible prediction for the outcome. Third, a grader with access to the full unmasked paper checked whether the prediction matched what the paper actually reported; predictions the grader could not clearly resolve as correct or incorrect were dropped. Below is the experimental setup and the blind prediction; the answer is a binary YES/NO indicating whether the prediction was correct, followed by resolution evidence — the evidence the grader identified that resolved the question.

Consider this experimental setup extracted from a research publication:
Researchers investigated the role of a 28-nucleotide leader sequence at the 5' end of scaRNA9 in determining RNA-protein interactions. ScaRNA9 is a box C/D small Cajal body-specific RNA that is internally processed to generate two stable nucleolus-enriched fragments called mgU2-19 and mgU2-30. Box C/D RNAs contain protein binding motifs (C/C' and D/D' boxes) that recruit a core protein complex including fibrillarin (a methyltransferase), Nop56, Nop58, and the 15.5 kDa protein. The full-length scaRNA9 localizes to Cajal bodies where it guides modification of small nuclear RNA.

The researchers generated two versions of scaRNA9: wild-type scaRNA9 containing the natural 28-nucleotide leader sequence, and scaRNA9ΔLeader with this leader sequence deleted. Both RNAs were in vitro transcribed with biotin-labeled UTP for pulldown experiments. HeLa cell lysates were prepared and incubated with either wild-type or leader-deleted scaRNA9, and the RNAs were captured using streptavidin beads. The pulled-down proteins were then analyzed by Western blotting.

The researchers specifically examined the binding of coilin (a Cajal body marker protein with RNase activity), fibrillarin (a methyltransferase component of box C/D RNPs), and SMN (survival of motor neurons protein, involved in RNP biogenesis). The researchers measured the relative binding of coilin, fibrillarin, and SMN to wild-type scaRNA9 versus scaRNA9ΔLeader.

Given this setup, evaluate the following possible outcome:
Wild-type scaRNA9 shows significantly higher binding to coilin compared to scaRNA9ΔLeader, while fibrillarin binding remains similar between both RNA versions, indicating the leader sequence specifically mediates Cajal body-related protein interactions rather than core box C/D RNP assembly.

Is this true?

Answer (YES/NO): NO